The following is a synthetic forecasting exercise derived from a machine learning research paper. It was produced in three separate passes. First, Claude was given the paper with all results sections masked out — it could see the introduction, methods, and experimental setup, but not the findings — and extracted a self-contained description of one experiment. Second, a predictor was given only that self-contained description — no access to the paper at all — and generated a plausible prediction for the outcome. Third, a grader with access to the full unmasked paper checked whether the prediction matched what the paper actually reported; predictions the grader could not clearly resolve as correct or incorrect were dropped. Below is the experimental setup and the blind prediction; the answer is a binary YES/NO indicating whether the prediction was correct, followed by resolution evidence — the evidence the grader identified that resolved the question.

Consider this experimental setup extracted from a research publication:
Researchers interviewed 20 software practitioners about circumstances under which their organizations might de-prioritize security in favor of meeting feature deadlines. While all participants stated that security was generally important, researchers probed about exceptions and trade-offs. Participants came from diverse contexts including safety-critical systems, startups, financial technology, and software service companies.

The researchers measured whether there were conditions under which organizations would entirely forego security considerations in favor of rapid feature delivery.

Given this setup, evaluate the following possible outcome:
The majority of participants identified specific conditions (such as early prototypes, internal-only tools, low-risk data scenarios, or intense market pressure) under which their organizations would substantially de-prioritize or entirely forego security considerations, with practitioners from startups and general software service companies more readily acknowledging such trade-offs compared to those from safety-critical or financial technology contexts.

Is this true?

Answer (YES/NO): NO